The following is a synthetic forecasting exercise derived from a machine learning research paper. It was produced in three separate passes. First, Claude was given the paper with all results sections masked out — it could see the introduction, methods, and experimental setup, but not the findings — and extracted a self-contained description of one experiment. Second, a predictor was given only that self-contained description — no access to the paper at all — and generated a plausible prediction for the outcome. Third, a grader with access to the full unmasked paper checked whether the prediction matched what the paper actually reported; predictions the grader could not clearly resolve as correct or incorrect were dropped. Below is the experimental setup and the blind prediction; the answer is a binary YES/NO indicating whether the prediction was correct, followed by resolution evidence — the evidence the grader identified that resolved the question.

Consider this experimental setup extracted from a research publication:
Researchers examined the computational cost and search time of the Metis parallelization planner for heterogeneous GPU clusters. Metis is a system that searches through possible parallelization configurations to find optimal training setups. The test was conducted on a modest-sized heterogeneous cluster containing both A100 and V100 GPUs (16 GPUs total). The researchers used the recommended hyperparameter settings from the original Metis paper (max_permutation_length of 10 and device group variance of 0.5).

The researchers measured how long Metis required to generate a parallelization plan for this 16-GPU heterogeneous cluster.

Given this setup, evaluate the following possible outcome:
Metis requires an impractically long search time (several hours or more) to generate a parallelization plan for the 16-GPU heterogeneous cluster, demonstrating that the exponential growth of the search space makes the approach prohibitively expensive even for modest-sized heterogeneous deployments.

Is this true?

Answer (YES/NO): YES